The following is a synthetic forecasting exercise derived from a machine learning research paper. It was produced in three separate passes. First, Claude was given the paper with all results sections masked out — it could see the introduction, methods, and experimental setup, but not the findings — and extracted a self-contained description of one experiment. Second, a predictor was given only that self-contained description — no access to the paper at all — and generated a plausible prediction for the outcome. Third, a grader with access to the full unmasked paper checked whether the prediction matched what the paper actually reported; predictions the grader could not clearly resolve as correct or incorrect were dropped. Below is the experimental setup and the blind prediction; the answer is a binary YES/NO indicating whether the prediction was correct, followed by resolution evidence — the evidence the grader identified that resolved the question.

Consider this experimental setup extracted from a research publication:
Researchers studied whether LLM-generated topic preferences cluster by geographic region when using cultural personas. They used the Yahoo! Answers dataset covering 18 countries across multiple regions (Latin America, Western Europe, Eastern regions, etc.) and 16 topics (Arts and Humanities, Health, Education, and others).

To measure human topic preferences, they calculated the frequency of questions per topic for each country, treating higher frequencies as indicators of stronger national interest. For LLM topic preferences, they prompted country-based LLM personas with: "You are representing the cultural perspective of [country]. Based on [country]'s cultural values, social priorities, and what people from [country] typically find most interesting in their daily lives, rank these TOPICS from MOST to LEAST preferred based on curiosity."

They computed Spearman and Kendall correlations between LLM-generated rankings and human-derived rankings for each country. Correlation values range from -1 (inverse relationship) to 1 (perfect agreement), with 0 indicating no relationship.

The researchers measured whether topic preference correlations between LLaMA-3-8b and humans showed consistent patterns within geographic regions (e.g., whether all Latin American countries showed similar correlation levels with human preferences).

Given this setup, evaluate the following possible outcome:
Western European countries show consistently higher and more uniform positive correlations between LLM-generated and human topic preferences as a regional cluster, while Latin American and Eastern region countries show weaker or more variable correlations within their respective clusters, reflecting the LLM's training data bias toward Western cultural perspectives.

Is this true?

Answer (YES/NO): NO